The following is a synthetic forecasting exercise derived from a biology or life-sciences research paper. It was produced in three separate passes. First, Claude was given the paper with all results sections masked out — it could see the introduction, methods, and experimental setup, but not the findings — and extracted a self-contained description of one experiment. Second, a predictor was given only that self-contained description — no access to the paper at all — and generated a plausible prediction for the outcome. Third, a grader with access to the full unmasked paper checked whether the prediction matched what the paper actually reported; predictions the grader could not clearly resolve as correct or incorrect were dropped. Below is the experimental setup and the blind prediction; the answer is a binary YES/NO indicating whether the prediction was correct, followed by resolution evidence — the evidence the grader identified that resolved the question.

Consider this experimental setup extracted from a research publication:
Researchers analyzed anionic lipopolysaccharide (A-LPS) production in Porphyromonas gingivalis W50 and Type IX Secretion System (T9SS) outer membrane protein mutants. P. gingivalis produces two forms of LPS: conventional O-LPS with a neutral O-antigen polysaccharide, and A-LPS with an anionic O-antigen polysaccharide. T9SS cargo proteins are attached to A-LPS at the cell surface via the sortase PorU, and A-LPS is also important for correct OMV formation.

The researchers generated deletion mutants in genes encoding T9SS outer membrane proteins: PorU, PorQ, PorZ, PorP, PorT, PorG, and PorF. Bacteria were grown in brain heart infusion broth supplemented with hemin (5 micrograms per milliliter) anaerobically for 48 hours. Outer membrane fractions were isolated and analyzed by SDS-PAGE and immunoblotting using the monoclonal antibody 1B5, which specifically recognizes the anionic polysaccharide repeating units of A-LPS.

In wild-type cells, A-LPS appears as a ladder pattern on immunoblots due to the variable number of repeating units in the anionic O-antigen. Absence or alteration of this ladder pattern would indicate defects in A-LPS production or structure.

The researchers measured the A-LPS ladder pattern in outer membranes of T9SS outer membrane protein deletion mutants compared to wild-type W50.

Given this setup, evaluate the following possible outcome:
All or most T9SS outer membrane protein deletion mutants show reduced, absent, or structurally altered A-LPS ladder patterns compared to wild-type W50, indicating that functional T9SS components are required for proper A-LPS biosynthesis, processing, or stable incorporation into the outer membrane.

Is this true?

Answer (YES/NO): YES